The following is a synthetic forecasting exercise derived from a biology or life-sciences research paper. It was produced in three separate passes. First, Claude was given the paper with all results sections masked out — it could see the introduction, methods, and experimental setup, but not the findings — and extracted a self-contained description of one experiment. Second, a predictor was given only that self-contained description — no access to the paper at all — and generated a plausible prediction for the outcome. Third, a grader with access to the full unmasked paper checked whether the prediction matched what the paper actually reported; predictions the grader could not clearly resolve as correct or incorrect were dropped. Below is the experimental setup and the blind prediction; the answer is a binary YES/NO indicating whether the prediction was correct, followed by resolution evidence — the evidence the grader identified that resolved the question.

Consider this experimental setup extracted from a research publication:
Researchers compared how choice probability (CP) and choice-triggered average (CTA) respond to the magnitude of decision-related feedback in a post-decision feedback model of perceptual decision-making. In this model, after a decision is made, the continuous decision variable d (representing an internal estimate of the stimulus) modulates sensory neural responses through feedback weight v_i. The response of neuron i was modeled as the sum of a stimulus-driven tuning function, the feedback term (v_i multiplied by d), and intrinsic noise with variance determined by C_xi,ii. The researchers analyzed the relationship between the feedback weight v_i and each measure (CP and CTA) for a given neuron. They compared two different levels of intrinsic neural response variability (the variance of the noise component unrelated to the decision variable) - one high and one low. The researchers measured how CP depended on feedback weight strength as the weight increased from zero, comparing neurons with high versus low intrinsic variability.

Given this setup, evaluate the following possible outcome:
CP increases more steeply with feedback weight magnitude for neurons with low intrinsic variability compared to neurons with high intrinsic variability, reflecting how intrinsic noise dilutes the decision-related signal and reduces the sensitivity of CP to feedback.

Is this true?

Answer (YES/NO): YES